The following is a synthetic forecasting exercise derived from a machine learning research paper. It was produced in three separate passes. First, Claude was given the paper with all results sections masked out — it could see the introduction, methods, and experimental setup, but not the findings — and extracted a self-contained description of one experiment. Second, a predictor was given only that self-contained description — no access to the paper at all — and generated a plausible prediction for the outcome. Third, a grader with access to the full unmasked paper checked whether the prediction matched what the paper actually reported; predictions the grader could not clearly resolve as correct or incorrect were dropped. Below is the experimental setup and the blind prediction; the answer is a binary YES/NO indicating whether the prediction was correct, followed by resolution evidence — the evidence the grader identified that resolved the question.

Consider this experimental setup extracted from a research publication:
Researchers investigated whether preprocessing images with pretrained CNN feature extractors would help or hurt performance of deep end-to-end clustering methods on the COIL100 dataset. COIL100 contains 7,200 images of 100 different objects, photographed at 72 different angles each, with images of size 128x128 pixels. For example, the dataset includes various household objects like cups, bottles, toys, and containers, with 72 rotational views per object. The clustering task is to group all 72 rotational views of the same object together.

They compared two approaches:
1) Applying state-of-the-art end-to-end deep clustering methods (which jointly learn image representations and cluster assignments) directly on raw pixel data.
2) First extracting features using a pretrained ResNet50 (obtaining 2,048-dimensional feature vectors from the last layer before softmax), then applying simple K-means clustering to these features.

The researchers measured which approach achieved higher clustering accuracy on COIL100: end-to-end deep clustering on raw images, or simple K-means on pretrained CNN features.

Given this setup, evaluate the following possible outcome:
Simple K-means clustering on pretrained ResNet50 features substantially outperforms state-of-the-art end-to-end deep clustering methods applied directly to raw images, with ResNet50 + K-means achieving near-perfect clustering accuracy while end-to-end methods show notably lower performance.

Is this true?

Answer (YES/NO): NO